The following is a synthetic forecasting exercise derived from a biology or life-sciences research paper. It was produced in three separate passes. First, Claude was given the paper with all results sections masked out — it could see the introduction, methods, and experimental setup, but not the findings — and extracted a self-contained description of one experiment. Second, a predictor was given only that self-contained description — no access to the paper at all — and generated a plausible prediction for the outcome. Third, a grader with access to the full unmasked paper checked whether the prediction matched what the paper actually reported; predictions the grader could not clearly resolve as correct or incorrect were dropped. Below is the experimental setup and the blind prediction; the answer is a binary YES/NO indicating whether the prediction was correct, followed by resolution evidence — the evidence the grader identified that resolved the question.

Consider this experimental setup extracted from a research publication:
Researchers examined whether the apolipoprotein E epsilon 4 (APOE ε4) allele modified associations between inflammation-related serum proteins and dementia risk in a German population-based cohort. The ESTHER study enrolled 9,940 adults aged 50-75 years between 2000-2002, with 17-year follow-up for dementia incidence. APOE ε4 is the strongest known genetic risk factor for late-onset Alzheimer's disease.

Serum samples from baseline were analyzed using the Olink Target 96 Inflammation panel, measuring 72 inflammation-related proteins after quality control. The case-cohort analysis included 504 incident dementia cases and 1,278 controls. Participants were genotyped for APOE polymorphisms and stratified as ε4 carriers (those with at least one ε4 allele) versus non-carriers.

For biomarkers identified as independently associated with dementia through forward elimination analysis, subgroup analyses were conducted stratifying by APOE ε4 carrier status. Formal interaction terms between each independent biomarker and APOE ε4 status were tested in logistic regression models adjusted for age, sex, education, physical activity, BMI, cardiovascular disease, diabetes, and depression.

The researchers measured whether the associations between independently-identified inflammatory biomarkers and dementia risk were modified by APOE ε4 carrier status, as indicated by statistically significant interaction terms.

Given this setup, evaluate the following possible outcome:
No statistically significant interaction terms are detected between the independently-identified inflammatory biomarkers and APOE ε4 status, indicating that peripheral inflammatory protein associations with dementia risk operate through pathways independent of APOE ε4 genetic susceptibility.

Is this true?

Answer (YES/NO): NO